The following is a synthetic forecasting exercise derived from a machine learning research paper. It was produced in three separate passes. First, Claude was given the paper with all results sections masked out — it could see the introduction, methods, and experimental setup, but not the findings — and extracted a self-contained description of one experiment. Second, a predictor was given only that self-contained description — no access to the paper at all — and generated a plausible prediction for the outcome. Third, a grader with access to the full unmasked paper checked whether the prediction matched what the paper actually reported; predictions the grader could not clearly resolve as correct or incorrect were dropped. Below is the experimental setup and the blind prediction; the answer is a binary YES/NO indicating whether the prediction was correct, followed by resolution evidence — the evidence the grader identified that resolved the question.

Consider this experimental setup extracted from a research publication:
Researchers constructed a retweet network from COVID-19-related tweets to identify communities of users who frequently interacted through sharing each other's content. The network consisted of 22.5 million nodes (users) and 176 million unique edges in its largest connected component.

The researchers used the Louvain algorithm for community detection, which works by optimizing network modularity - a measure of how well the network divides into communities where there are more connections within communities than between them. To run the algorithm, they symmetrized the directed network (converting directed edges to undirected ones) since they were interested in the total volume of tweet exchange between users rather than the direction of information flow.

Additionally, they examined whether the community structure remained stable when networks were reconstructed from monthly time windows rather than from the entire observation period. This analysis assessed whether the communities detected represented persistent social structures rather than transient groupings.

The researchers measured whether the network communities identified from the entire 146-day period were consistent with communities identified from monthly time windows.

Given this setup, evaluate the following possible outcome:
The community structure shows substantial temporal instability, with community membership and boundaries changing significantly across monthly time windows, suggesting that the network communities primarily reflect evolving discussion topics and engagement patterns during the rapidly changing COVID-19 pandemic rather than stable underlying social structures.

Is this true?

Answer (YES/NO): NO